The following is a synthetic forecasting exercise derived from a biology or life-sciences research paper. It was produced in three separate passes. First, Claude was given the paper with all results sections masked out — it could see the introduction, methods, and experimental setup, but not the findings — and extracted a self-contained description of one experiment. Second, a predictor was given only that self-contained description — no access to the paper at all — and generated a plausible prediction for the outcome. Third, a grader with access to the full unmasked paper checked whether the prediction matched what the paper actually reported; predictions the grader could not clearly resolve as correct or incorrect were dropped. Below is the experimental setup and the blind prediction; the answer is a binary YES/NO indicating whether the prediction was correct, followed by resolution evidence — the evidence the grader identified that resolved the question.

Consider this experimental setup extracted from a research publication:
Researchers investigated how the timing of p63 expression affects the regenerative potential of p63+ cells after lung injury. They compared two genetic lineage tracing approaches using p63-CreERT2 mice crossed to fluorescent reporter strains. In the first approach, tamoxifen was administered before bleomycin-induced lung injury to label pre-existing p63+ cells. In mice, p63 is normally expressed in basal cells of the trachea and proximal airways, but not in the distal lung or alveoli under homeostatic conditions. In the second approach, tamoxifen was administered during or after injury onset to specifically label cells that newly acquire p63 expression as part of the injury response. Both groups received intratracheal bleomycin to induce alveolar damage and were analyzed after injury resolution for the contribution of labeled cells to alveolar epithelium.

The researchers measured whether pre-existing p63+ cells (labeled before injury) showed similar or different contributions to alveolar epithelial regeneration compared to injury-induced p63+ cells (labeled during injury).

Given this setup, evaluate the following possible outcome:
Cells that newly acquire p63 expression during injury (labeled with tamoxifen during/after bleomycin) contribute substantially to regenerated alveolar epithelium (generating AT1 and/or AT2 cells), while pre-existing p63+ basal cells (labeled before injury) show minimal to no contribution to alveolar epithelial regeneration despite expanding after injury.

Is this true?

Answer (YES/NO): NO